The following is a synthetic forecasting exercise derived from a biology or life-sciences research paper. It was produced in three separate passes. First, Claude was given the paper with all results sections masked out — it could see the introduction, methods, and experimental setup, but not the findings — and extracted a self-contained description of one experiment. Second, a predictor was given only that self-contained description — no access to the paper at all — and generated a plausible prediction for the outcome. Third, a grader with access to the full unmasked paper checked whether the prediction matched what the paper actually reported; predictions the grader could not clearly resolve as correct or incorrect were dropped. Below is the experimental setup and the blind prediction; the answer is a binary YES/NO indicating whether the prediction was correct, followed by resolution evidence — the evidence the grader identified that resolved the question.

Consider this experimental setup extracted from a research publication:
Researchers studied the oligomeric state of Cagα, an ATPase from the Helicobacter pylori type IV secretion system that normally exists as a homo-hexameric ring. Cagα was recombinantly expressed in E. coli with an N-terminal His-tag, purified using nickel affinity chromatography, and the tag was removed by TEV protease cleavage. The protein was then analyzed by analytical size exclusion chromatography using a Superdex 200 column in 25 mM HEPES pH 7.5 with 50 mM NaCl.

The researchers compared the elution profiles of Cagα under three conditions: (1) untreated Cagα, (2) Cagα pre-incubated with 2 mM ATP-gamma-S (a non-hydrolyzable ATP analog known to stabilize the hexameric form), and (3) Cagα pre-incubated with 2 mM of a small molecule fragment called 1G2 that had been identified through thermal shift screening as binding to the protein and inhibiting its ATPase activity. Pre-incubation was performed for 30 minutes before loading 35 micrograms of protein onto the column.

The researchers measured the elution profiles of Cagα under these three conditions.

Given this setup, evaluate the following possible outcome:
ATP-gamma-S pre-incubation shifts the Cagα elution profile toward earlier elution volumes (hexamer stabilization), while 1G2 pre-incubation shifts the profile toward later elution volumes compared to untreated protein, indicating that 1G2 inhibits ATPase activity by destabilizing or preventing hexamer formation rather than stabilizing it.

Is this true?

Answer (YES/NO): NO